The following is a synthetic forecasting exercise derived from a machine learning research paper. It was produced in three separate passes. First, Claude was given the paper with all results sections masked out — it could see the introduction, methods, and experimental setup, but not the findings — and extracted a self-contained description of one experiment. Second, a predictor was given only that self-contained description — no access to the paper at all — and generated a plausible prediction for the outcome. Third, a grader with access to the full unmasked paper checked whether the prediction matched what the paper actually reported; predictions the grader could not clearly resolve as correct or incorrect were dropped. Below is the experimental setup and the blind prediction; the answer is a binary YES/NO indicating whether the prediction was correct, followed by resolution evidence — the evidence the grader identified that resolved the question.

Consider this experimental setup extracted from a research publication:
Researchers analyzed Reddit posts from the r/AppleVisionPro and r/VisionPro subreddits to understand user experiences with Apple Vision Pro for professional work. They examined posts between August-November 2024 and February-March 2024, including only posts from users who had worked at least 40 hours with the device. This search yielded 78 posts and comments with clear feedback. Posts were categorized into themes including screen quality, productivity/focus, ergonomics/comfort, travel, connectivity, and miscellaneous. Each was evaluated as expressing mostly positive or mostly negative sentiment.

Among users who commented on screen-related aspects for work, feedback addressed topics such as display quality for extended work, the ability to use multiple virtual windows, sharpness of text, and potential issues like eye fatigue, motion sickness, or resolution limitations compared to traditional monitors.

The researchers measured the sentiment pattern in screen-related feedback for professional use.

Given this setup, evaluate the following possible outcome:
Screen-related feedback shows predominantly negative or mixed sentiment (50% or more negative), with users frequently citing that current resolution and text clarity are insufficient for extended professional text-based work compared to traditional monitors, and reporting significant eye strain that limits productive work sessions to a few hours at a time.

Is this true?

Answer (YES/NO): NO